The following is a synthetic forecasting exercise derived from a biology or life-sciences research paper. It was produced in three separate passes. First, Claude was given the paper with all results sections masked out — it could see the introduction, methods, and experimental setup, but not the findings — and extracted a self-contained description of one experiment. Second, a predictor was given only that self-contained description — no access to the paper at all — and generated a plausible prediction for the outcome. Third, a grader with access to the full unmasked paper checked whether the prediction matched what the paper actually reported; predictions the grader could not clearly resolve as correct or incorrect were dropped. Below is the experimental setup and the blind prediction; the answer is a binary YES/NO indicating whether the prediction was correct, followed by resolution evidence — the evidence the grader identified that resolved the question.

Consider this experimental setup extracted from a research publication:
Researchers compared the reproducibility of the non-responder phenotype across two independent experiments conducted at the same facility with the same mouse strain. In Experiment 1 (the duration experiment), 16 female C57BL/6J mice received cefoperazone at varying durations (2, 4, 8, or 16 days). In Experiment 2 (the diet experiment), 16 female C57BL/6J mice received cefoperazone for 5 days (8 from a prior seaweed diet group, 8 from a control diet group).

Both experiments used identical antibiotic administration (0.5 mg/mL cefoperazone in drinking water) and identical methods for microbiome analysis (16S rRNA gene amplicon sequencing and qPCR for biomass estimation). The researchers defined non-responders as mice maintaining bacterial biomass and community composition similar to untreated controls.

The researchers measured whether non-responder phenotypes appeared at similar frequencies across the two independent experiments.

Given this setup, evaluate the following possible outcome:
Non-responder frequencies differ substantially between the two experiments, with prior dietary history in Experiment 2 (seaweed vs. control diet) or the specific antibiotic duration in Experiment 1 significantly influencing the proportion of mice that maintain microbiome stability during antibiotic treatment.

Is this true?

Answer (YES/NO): NO